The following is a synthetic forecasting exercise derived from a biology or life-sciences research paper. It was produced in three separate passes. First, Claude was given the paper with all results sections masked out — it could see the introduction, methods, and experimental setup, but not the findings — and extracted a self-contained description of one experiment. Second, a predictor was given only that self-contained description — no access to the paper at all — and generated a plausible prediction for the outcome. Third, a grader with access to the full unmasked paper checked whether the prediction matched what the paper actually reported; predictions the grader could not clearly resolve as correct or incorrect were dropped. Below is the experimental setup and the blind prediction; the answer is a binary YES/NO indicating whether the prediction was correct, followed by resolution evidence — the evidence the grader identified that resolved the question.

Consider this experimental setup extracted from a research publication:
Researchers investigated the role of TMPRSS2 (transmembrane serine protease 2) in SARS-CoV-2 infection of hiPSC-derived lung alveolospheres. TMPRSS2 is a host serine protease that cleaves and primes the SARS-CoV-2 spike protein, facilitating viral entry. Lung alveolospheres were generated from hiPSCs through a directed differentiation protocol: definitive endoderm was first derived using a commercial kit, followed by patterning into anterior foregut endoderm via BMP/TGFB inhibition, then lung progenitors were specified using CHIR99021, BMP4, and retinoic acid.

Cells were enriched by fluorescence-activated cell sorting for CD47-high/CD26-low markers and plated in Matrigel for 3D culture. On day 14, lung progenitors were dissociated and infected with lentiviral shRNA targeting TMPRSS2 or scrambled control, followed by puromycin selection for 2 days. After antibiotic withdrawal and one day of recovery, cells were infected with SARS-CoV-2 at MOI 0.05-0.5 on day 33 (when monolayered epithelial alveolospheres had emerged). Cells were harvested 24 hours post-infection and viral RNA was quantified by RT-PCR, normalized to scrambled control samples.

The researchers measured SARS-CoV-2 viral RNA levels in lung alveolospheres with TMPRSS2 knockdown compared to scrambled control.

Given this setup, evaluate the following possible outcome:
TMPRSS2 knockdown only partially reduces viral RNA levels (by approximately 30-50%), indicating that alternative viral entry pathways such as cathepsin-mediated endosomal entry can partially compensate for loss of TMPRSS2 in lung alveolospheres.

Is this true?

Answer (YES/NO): NO